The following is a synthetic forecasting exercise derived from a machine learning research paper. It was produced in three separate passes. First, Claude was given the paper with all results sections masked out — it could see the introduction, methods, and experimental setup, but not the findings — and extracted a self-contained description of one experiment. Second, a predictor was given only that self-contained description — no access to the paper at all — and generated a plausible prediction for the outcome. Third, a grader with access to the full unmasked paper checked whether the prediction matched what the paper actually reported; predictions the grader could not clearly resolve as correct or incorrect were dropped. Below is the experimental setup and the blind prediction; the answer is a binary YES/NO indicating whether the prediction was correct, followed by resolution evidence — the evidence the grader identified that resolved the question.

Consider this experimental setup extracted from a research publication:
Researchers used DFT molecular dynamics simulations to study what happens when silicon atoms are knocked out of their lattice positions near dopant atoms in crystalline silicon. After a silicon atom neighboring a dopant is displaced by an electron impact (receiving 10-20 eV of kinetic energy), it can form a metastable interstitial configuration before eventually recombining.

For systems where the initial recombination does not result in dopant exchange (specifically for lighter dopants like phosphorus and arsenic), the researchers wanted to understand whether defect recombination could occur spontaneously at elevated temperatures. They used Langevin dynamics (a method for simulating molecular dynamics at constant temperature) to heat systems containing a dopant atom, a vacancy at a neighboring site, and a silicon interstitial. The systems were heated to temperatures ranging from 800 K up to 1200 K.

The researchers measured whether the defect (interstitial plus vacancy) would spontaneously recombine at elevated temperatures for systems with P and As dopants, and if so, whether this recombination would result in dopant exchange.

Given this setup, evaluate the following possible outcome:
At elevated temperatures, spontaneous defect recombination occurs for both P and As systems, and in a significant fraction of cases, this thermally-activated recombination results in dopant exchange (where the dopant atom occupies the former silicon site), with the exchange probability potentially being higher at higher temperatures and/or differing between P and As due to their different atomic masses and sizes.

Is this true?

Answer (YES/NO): NO